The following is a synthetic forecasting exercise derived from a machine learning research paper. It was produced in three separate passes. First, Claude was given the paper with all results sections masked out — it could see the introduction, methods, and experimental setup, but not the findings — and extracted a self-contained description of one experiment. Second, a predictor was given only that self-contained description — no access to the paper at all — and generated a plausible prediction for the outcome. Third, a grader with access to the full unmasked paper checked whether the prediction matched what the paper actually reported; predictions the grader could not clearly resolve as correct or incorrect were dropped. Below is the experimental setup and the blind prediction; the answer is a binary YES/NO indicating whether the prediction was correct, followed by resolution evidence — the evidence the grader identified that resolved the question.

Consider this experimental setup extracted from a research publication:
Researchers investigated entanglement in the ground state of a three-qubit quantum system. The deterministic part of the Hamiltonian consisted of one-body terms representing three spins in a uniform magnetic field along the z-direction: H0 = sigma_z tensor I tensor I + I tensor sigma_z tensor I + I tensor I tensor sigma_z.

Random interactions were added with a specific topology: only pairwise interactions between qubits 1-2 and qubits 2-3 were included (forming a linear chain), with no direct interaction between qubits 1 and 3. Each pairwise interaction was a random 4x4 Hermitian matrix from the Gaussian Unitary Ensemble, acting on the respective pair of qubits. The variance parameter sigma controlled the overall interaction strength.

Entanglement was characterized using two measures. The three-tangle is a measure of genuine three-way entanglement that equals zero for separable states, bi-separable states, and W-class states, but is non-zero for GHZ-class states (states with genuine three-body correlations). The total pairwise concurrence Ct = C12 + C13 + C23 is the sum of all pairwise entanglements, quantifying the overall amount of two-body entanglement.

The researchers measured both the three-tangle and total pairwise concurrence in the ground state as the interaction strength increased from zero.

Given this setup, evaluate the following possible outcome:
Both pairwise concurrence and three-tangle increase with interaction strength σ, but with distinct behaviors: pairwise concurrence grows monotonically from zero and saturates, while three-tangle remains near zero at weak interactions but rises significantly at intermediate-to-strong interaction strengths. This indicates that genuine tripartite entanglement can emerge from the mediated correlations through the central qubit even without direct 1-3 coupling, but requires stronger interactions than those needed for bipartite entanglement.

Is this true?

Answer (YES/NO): NO